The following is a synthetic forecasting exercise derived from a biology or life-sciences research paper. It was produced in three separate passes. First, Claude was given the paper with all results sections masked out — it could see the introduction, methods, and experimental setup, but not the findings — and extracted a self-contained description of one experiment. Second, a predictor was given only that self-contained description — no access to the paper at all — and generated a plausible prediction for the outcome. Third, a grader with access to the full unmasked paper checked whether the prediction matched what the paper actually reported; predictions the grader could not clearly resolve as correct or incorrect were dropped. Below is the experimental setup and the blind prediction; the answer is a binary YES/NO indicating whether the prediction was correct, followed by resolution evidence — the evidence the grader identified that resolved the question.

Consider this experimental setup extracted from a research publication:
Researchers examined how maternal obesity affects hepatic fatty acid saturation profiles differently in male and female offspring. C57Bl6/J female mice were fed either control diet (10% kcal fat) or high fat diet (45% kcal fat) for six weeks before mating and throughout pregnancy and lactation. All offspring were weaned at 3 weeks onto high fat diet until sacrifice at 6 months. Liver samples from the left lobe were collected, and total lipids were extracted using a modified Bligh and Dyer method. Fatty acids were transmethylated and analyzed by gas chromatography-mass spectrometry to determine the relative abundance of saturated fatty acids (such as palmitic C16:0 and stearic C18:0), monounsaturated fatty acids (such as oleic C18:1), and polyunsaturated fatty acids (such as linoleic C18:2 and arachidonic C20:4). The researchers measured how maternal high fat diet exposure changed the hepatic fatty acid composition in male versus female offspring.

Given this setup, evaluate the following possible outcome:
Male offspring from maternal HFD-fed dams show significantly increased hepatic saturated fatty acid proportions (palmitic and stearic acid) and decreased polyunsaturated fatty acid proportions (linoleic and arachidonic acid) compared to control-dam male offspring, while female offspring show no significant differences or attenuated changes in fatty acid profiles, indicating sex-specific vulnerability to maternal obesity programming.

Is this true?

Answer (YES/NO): NO